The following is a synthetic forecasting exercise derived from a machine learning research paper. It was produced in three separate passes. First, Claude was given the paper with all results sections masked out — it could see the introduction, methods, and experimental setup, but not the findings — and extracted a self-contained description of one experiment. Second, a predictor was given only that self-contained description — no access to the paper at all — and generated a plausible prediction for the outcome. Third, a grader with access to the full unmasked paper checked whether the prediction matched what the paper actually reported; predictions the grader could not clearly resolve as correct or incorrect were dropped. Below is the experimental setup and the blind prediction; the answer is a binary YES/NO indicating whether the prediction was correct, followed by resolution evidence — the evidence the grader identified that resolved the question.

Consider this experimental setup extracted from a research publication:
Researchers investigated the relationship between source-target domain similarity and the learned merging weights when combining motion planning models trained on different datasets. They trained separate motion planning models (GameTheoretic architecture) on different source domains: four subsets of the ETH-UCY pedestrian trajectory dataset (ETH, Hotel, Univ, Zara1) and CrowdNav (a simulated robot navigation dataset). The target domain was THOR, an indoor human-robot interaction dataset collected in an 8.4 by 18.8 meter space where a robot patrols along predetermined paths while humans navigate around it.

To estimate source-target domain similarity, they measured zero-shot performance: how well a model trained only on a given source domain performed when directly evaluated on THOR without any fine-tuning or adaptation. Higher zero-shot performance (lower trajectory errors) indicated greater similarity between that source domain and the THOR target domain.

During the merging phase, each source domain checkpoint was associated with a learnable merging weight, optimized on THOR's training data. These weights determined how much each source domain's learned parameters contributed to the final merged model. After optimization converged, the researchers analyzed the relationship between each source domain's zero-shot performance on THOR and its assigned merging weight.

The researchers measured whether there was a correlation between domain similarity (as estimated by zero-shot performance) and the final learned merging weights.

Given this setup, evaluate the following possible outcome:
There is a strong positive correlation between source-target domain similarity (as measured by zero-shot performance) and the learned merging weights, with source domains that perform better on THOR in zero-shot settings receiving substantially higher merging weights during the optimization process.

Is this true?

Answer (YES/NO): YES